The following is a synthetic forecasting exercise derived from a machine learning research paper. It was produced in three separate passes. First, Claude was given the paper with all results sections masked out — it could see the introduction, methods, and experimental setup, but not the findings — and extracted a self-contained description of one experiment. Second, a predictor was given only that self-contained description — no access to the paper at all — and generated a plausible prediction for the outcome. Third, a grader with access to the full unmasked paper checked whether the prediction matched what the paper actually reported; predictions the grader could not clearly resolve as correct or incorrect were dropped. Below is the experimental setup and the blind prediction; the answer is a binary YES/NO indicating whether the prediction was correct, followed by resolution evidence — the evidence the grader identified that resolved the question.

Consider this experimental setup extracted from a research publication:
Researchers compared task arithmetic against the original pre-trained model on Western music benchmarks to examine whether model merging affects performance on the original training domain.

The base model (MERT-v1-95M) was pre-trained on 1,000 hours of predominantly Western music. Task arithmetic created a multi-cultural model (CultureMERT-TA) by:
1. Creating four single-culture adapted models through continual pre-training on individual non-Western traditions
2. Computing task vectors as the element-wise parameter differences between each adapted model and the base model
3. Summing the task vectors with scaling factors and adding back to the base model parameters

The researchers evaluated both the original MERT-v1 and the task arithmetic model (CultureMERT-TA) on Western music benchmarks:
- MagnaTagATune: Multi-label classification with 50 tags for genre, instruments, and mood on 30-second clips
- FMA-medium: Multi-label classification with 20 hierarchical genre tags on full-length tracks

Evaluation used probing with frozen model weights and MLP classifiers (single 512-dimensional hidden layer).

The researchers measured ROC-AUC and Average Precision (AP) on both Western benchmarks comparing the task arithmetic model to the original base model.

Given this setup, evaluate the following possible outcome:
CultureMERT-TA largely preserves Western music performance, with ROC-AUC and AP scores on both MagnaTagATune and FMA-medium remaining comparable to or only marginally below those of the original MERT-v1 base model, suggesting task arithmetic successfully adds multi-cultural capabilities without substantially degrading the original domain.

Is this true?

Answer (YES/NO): YES